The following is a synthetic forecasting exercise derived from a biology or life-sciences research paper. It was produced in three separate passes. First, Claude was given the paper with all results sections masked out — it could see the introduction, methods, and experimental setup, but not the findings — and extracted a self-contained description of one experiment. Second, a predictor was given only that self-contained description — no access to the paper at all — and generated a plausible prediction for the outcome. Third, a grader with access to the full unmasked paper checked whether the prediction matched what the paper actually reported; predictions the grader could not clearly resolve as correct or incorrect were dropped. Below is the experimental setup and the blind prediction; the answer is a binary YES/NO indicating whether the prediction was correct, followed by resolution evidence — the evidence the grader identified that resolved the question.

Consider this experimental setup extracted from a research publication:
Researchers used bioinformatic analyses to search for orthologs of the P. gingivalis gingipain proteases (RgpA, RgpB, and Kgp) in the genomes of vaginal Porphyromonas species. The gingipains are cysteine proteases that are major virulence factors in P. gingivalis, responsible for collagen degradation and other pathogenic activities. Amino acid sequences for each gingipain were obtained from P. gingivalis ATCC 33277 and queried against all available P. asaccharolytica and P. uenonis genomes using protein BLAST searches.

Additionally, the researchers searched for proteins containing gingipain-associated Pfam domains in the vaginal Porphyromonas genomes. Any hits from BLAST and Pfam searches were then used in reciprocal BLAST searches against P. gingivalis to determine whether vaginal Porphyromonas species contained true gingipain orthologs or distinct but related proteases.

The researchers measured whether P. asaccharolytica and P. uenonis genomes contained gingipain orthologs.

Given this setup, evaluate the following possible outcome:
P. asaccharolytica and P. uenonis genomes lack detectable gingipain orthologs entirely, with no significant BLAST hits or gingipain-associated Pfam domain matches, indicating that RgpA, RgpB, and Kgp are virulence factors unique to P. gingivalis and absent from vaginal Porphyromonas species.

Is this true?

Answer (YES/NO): NO